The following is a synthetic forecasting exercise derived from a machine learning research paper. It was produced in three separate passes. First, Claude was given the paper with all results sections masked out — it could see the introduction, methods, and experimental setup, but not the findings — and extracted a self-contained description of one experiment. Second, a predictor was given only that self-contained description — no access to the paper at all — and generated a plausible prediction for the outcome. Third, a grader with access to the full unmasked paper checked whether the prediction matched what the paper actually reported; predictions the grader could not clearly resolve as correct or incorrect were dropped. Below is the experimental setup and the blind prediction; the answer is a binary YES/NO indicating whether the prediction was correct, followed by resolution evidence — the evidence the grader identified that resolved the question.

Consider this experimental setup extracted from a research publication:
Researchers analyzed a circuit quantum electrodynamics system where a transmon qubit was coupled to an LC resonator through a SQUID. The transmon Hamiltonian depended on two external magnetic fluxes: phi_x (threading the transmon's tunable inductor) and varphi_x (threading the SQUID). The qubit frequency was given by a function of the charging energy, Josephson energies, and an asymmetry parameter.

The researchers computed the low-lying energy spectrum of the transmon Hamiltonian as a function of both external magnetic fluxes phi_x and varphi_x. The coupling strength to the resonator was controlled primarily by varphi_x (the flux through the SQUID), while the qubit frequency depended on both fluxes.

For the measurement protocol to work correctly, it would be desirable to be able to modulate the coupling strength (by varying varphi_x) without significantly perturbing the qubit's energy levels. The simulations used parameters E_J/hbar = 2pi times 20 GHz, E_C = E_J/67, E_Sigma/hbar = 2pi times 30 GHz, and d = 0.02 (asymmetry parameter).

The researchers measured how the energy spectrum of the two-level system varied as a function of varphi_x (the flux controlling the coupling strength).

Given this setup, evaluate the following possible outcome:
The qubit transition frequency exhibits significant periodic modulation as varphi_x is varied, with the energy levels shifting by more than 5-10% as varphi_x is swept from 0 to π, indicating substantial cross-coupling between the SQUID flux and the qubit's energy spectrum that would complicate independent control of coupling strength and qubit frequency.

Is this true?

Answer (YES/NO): NO